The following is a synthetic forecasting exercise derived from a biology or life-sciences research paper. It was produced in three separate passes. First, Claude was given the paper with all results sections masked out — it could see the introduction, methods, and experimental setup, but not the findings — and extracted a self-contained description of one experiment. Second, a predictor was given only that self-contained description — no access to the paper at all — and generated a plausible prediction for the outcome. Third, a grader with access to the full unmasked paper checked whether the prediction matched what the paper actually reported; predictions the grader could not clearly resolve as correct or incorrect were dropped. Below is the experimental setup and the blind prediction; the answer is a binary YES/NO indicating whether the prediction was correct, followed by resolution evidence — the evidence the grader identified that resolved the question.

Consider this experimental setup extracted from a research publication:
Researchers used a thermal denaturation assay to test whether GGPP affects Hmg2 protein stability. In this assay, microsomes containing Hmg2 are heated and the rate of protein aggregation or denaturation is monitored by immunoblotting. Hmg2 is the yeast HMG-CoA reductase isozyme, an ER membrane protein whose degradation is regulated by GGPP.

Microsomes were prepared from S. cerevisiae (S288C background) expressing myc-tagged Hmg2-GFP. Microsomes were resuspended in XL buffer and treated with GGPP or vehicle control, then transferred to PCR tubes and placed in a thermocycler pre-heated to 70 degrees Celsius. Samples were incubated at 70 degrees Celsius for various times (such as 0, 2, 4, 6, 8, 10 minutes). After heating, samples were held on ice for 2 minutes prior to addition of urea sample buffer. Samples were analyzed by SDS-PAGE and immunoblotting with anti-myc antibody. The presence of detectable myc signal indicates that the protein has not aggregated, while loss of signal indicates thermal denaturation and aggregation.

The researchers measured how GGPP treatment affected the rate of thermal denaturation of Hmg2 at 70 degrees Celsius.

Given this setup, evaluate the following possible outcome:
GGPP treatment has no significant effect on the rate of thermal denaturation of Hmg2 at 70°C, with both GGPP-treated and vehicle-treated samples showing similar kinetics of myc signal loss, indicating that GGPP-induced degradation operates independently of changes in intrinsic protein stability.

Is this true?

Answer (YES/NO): NO